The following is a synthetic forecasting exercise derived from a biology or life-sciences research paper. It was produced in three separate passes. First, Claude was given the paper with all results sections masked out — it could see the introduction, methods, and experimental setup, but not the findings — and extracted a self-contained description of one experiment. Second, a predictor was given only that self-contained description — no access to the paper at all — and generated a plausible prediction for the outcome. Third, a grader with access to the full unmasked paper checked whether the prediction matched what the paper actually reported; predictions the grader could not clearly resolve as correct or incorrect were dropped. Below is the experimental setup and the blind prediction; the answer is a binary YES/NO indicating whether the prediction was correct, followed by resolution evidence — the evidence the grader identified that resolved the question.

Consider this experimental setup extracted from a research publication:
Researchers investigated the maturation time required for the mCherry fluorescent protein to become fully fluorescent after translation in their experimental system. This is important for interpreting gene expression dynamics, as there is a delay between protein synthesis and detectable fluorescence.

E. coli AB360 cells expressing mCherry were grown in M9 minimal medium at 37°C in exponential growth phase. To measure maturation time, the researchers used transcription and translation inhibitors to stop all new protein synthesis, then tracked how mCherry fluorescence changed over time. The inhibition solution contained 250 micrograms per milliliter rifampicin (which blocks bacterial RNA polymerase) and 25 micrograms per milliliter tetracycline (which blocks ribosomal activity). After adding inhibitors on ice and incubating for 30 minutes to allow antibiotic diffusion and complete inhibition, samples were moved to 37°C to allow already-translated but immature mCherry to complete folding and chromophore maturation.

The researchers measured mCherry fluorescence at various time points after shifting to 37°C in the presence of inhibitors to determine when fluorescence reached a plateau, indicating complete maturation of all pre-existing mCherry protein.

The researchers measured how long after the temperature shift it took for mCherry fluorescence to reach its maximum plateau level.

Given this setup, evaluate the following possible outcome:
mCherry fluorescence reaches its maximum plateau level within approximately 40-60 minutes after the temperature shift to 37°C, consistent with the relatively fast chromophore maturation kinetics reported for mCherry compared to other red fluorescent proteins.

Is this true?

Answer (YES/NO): NO